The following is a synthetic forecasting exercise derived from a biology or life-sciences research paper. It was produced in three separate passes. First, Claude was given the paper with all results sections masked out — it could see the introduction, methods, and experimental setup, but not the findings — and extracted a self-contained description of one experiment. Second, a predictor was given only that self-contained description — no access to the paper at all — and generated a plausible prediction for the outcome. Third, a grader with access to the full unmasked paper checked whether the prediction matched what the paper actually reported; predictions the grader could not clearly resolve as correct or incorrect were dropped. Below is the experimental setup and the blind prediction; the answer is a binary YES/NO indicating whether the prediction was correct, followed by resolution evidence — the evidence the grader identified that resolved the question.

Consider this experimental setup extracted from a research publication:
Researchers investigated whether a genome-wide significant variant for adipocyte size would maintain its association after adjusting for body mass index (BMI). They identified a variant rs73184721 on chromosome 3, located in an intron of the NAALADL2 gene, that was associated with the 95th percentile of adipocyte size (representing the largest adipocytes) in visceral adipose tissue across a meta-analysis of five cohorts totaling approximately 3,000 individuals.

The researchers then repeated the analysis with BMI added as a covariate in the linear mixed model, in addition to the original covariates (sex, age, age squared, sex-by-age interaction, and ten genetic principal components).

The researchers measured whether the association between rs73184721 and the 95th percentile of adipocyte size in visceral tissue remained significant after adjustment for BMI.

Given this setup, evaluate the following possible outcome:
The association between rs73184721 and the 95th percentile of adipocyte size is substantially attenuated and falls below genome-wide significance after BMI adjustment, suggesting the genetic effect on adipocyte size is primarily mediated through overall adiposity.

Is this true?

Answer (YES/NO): NO